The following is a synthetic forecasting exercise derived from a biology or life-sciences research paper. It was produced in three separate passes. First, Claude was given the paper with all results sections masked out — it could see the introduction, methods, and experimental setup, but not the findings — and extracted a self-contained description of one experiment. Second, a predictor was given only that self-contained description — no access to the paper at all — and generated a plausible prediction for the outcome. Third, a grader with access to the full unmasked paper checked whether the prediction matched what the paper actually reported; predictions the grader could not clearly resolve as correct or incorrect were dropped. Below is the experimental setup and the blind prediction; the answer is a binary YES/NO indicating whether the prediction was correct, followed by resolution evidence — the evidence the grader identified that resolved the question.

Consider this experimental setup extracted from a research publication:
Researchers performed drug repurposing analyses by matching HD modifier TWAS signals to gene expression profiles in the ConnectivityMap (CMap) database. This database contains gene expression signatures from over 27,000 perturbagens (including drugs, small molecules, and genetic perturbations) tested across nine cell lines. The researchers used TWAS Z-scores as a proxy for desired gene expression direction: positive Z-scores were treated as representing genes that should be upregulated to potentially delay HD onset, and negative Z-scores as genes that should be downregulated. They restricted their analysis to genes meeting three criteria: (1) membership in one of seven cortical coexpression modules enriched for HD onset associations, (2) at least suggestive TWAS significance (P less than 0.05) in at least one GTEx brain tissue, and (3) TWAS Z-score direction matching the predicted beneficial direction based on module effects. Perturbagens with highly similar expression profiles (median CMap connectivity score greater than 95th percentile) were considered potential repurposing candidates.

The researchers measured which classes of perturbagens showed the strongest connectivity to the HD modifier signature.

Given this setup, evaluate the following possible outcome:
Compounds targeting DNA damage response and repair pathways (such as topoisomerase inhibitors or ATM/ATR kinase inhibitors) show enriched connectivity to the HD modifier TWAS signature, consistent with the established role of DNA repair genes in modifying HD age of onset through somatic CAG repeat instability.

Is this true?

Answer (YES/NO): YES